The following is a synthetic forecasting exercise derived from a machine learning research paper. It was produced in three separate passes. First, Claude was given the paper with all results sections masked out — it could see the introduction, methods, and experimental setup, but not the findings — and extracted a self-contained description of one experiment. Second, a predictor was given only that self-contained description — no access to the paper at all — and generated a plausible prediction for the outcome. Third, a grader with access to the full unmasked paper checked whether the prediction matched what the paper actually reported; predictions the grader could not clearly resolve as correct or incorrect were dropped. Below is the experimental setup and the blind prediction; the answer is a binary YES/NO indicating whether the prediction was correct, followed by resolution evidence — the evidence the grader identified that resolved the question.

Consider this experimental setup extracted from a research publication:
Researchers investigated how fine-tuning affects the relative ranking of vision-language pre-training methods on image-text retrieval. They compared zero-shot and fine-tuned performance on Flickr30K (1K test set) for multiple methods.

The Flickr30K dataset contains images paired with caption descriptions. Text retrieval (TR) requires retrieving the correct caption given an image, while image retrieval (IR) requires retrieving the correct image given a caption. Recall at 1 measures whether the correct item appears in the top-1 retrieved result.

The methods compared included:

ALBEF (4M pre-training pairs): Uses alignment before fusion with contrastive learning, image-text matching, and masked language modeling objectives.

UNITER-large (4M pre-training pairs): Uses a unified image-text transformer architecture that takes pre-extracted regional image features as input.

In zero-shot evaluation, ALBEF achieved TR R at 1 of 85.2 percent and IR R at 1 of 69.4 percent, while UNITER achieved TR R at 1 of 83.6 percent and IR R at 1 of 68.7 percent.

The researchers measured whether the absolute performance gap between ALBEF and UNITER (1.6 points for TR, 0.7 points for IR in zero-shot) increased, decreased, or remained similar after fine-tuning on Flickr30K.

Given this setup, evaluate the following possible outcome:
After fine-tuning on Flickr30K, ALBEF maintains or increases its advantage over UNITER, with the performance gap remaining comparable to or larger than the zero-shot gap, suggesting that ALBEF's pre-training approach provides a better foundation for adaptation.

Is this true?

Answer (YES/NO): YES